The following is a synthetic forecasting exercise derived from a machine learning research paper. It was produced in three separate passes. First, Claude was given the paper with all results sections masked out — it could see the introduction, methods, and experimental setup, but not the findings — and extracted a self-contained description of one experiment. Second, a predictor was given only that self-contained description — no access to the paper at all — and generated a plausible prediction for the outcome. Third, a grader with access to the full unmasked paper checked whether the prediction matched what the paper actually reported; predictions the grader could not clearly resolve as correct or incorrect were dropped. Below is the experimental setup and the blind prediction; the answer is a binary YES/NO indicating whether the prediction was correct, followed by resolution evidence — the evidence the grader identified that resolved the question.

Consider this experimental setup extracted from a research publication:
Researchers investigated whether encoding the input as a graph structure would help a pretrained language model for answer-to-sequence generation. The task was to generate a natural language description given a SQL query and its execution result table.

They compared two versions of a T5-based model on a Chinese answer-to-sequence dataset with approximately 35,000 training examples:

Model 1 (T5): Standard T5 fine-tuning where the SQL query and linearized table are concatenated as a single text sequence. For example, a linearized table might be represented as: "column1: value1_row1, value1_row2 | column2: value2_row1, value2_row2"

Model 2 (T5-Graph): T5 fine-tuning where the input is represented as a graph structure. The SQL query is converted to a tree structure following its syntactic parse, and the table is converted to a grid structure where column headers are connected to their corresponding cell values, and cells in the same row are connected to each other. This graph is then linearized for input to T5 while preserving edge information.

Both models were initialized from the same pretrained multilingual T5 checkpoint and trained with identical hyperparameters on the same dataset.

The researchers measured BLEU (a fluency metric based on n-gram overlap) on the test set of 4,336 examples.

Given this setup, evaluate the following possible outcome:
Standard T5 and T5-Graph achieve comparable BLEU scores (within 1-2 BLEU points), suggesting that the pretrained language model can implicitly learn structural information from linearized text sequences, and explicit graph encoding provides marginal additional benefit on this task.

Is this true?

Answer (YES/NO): NO